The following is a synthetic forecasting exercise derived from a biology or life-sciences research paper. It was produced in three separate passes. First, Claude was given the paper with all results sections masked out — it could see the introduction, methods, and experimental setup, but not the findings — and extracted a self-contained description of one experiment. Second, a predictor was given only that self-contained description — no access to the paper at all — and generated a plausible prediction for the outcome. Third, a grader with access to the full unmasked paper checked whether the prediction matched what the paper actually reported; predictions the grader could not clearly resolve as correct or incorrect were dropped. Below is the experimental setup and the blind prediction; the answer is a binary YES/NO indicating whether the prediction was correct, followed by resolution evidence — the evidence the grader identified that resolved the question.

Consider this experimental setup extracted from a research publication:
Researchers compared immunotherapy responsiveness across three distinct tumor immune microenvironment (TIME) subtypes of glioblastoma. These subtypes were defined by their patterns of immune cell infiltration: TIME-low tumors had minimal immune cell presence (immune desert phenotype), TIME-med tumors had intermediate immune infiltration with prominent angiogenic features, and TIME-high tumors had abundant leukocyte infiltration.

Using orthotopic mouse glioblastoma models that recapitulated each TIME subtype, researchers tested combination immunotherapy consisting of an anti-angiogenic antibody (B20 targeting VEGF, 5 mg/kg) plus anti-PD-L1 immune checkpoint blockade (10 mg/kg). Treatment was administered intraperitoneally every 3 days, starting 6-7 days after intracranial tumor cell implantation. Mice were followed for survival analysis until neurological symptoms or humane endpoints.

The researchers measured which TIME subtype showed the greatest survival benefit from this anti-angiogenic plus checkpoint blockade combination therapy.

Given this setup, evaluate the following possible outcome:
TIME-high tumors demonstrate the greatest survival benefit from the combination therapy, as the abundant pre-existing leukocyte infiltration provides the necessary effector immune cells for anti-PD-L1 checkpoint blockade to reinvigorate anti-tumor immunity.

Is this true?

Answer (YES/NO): NO